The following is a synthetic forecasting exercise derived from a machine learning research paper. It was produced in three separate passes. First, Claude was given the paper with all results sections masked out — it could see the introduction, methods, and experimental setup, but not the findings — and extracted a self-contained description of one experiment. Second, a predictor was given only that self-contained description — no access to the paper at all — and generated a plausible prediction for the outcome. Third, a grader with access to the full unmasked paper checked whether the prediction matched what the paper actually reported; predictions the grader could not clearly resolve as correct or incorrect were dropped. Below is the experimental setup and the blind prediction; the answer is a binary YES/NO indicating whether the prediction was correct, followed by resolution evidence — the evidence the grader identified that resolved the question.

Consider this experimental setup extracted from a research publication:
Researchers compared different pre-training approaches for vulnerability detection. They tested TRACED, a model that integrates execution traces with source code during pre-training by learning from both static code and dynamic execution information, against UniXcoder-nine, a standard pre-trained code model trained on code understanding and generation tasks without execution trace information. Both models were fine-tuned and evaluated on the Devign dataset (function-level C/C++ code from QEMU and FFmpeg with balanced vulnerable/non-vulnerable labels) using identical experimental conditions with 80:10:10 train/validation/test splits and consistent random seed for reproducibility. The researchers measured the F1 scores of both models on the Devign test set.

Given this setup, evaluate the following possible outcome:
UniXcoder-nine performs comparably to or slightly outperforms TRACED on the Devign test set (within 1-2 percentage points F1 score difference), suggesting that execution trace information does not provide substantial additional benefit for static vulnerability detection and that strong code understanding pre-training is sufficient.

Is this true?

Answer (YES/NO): YES